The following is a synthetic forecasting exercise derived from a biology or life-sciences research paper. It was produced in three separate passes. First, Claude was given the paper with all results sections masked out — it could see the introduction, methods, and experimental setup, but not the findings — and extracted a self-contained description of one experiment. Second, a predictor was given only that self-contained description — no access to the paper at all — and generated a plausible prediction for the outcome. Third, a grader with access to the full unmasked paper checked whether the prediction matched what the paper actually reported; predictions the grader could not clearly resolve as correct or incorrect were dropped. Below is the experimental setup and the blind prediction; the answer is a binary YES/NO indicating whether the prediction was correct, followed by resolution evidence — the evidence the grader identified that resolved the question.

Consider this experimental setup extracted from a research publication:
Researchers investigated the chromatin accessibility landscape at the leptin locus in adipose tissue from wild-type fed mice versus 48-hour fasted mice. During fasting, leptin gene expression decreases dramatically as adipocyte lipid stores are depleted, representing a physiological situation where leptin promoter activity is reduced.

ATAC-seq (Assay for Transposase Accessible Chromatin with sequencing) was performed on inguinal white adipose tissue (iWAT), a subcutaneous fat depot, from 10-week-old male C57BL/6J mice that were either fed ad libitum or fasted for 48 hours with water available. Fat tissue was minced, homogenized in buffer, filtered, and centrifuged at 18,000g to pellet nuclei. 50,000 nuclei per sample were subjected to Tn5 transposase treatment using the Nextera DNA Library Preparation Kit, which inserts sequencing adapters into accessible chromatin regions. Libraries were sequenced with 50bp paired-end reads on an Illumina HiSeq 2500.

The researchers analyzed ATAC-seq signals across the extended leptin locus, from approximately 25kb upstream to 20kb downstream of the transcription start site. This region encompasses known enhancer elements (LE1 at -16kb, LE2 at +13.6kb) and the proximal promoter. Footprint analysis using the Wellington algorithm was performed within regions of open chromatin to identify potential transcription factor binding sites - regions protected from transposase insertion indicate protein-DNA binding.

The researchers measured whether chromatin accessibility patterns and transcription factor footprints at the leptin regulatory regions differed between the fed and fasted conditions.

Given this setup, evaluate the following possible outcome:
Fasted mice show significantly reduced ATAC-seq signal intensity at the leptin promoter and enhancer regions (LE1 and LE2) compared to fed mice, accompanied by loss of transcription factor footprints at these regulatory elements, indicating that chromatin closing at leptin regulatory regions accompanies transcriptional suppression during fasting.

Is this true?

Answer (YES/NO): NO